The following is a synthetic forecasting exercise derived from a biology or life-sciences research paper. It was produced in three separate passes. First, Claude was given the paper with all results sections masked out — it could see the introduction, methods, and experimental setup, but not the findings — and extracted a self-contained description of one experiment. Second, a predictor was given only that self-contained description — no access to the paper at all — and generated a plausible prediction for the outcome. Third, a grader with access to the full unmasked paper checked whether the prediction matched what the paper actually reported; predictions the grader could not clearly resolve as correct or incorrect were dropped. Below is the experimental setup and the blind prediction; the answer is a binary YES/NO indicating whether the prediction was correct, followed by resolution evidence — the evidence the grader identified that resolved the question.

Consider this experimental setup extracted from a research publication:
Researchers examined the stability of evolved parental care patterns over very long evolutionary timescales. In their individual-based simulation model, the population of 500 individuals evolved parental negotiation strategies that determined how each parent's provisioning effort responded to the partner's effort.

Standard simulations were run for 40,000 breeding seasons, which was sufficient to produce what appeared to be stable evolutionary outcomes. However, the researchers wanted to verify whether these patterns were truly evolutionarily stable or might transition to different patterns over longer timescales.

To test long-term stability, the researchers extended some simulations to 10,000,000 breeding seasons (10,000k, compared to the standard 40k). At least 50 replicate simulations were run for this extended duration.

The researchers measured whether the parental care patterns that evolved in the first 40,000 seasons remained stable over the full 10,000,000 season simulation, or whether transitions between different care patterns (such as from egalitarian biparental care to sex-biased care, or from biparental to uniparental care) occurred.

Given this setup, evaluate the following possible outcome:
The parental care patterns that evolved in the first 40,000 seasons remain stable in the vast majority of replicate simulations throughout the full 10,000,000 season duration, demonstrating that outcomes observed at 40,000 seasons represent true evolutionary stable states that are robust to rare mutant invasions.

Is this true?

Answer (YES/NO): NO